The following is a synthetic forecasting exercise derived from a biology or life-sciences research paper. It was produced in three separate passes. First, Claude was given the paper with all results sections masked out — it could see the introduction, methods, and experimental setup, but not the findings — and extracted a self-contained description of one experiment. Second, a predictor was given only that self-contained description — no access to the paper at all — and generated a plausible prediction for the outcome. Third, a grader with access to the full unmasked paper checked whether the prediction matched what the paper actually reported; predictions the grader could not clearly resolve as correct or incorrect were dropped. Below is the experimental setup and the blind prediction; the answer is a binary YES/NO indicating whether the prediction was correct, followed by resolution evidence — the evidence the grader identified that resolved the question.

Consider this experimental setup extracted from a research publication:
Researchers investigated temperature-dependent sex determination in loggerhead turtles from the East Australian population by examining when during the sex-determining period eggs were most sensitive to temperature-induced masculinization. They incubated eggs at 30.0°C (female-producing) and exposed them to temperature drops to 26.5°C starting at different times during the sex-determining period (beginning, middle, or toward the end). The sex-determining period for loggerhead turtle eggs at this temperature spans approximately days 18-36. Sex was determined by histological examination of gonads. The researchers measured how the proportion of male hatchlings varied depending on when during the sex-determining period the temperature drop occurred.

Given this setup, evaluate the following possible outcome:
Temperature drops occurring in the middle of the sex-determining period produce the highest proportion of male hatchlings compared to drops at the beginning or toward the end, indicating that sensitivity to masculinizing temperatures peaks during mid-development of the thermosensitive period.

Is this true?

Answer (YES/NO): NO